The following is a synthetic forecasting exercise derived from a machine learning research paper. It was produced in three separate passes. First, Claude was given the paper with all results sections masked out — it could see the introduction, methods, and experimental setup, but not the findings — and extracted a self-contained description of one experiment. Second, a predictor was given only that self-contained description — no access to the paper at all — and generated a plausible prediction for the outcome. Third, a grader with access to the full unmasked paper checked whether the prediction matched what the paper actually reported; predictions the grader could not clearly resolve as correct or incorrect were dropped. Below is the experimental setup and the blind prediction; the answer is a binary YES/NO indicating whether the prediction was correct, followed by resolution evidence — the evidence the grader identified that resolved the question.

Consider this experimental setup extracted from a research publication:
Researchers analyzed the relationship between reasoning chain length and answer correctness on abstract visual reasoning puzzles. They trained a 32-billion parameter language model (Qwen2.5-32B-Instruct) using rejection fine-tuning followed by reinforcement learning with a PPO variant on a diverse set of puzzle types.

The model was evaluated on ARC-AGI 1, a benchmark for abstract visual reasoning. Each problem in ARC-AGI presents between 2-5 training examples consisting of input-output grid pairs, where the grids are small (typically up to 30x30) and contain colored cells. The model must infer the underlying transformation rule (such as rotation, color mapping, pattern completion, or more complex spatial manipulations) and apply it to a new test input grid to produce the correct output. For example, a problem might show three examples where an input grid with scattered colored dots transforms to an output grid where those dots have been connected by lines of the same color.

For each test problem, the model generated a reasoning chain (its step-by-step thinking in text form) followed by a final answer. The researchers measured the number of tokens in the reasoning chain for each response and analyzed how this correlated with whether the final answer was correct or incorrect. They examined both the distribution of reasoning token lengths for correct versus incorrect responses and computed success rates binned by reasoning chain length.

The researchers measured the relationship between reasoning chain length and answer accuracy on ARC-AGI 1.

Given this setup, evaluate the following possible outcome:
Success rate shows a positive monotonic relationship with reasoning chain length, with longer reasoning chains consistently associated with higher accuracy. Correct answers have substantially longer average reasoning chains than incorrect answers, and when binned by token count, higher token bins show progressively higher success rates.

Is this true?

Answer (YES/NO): NO